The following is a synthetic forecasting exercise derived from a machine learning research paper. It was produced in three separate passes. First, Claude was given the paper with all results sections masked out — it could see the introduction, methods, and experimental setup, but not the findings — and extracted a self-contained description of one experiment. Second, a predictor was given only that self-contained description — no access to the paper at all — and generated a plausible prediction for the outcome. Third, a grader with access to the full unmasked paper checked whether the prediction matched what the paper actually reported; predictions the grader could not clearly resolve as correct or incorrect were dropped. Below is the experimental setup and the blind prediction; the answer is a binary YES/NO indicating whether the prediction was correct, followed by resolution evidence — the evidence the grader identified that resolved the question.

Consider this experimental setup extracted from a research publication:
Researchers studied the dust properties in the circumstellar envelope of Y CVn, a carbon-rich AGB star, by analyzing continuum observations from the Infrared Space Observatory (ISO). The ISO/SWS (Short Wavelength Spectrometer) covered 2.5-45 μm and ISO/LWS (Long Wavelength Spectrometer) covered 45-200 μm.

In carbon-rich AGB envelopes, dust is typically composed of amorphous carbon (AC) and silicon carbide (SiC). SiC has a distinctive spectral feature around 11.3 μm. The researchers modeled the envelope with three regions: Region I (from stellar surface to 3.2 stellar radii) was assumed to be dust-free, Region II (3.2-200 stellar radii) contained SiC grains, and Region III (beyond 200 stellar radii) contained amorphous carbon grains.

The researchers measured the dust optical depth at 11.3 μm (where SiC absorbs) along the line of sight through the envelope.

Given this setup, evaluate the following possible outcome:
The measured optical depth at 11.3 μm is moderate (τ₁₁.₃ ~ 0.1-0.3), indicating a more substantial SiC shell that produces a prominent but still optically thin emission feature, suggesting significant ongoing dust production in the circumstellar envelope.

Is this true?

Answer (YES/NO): NO